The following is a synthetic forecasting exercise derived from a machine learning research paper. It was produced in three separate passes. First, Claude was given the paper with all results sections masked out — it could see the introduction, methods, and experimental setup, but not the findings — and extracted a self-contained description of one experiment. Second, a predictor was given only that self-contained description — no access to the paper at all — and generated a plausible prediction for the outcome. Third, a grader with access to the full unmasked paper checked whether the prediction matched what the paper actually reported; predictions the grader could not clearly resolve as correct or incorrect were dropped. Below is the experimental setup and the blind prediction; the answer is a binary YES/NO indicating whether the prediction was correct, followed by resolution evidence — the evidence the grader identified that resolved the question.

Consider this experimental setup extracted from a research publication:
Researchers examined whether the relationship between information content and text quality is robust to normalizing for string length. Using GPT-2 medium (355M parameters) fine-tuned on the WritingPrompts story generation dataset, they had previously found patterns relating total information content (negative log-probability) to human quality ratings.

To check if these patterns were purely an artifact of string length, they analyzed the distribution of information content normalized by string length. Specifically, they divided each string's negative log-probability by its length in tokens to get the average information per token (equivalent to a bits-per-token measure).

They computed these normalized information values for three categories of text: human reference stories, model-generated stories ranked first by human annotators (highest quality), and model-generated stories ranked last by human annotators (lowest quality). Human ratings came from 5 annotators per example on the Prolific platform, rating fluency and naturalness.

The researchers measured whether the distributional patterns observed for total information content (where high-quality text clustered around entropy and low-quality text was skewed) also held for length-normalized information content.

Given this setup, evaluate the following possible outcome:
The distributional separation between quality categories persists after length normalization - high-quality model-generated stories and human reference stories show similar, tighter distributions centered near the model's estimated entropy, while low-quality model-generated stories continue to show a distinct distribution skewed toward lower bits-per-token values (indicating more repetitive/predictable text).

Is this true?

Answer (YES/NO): YES